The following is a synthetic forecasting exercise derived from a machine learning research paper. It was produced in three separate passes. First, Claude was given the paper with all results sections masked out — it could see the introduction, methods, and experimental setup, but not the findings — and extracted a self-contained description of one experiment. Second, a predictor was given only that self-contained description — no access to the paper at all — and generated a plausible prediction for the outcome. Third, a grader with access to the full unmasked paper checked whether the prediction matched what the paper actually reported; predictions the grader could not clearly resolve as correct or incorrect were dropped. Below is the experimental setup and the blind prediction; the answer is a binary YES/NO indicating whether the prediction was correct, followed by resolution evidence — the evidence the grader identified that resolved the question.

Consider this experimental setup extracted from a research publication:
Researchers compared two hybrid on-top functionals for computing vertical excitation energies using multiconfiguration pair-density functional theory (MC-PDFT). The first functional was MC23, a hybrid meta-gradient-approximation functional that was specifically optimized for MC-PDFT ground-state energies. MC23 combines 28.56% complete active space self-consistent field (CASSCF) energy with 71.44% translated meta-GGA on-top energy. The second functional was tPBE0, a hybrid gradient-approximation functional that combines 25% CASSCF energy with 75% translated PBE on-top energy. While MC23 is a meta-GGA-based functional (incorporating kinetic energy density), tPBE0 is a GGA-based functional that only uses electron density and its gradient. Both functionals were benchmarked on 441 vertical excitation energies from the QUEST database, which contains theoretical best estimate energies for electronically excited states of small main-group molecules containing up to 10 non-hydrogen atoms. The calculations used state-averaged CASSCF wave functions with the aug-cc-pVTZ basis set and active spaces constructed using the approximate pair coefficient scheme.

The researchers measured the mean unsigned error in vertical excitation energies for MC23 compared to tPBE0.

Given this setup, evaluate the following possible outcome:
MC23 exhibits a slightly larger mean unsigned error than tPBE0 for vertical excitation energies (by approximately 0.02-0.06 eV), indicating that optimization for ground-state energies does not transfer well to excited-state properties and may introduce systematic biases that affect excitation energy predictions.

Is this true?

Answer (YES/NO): YES